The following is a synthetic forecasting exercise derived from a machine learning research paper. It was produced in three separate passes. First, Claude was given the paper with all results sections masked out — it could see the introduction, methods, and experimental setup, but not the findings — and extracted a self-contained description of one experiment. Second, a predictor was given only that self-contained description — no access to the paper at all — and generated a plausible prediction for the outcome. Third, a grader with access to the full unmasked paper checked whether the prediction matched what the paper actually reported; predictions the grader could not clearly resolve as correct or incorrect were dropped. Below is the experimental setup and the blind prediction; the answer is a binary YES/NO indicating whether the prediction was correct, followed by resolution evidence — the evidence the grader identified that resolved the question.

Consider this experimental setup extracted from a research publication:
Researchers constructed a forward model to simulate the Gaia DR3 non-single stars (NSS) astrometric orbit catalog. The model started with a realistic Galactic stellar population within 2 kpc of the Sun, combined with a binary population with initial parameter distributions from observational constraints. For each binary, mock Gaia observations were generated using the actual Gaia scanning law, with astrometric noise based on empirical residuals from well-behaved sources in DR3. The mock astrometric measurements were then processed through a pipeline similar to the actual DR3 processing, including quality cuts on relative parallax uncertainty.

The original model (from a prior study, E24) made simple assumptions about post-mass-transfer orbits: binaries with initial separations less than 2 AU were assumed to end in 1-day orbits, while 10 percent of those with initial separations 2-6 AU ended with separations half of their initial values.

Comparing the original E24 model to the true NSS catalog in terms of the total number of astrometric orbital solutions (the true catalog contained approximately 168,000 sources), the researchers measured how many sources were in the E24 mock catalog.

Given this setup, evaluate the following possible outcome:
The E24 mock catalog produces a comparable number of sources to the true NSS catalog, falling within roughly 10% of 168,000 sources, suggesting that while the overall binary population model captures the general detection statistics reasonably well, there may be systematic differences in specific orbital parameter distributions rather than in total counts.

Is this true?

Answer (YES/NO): NO